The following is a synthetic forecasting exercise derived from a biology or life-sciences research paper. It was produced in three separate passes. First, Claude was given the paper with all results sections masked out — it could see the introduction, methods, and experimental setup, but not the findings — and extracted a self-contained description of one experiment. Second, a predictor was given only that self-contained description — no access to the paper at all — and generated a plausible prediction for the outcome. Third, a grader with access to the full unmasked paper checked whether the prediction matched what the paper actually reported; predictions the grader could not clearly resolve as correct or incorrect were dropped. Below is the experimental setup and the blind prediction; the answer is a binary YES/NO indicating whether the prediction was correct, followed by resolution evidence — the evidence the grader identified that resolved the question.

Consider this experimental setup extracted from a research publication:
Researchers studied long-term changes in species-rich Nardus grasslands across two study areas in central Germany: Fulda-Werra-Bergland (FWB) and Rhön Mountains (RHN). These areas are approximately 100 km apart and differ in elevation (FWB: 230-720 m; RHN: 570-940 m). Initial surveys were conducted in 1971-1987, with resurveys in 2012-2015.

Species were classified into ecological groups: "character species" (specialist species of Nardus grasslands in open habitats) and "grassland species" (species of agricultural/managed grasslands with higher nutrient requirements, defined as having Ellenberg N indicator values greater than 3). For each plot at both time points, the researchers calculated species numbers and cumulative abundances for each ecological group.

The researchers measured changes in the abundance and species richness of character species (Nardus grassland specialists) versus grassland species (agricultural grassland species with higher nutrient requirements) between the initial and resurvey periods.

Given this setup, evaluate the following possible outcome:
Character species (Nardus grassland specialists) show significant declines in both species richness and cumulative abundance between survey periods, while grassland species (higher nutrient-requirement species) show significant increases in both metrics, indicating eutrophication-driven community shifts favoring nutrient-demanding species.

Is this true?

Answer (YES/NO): YES